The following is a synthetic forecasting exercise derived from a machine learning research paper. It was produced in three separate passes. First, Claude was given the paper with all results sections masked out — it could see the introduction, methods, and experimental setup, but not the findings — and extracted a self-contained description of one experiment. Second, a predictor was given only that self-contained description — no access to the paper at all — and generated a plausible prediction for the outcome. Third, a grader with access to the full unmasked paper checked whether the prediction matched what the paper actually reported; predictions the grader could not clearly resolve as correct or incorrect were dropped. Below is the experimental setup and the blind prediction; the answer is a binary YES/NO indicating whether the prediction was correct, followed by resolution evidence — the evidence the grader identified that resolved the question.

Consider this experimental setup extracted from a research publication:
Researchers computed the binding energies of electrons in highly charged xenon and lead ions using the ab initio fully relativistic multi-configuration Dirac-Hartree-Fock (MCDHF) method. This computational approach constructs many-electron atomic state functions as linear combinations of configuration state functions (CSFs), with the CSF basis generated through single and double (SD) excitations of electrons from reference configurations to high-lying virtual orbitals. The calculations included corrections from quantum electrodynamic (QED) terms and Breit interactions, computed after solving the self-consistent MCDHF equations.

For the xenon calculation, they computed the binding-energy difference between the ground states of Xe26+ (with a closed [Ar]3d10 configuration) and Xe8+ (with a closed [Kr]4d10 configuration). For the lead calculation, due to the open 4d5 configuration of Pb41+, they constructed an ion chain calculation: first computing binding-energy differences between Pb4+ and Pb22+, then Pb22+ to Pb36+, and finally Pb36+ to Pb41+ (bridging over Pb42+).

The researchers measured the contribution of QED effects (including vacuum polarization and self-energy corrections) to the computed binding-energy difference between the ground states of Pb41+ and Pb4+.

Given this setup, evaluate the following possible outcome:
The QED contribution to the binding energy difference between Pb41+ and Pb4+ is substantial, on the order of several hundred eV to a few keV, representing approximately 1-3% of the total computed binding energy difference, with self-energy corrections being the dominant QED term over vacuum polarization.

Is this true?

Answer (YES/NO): NO